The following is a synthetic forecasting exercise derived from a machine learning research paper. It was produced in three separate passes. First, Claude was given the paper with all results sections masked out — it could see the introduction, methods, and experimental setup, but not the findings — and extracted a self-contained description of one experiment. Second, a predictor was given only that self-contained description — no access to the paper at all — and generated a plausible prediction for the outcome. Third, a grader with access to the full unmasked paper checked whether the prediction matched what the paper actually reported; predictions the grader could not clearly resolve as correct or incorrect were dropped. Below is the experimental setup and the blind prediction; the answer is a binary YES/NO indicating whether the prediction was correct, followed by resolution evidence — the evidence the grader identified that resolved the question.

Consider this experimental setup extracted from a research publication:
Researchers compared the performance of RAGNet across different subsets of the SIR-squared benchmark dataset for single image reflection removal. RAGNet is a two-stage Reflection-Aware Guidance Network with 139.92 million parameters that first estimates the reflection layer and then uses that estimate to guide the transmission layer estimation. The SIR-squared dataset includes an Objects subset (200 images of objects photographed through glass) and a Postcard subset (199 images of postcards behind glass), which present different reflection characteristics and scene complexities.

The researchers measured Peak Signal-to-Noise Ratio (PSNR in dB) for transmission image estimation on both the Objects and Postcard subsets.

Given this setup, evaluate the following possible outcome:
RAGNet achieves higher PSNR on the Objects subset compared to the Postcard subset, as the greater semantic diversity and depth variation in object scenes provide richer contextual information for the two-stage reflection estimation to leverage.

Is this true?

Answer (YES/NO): YES